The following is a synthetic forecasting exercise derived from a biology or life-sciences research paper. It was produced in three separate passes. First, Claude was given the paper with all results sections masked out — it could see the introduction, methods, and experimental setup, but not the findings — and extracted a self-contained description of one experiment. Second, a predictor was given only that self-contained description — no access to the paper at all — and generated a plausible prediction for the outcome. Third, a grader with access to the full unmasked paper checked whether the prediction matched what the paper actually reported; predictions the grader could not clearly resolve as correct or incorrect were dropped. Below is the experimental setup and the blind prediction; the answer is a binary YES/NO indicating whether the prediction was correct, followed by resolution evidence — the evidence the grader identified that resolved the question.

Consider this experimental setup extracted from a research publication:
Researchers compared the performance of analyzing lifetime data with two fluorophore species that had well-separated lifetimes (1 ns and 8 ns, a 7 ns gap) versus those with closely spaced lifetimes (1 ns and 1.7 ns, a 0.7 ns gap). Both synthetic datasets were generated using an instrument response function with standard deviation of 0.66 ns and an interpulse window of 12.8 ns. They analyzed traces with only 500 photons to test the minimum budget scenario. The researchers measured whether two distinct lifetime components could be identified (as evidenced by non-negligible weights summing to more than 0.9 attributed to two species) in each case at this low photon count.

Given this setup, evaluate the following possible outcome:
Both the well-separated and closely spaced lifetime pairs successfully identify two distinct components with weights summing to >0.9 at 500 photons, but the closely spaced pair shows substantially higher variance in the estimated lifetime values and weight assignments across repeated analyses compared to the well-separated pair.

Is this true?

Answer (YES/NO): NO